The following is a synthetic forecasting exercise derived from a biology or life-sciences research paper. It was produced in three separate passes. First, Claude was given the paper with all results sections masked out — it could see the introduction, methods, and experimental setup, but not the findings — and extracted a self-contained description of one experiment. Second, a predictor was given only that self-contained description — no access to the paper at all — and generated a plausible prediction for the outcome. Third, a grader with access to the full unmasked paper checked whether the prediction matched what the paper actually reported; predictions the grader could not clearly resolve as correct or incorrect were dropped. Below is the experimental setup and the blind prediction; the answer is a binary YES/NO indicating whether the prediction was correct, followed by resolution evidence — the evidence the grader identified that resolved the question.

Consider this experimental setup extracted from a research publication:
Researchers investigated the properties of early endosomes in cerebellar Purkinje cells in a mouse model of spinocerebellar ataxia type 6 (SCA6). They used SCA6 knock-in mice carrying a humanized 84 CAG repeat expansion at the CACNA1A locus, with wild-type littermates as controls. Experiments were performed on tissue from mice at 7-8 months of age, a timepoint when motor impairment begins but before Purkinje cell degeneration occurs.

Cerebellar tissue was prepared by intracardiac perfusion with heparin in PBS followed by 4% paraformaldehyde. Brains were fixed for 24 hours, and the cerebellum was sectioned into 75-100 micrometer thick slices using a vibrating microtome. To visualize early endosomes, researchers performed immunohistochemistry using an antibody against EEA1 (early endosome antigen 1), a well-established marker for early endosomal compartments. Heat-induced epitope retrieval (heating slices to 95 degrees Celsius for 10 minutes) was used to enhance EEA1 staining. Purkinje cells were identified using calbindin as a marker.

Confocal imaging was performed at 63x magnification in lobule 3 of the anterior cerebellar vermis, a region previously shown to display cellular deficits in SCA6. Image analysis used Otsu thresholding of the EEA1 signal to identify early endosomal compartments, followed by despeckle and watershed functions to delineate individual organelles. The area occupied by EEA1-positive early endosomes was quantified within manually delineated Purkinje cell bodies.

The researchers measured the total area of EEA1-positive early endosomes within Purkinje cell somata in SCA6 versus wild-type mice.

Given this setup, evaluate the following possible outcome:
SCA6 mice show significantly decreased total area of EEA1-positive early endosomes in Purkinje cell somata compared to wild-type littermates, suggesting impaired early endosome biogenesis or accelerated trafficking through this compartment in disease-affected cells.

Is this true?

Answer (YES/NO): NO